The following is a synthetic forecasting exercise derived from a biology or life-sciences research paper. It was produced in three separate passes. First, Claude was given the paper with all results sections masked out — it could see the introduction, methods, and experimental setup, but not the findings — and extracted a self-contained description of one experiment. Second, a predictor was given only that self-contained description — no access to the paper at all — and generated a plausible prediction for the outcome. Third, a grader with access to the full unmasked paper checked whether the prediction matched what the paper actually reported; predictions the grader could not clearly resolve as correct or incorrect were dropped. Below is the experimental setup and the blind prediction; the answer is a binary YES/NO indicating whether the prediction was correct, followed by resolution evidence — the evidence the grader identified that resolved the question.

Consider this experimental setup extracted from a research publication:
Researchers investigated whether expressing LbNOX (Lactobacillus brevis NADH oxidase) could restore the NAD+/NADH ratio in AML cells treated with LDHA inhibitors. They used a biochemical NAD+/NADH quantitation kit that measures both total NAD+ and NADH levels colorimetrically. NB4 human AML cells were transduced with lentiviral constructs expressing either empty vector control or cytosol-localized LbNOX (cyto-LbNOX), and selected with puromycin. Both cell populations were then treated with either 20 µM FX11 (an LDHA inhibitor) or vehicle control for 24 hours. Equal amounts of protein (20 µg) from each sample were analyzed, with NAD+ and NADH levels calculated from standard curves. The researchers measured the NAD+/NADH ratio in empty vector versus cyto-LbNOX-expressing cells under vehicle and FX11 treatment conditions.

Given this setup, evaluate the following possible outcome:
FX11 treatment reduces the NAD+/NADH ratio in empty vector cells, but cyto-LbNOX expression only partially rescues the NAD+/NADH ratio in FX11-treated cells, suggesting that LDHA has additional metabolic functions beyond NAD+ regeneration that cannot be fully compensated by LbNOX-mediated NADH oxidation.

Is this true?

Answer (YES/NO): NO